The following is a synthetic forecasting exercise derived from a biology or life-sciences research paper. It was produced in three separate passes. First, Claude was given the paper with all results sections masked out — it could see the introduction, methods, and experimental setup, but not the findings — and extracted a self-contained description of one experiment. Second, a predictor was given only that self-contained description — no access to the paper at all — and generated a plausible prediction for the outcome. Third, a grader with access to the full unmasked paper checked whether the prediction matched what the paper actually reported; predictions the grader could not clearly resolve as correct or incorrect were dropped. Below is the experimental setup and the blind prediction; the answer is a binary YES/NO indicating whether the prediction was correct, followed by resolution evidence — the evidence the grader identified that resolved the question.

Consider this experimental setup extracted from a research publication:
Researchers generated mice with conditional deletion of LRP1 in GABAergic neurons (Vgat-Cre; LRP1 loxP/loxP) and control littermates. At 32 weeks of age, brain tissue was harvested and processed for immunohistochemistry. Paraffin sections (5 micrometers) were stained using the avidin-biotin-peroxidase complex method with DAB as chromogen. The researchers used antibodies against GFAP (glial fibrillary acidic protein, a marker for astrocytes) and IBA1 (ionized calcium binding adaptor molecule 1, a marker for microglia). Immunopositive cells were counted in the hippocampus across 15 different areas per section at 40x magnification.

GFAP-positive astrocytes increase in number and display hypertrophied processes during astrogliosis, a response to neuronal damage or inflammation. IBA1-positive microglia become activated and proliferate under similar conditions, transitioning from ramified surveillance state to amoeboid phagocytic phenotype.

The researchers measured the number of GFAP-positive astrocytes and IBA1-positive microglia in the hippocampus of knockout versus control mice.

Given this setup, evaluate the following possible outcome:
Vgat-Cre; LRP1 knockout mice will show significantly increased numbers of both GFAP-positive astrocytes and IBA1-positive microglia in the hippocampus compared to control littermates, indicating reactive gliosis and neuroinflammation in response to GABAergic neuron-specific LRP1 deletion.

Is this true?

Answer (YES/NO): YES